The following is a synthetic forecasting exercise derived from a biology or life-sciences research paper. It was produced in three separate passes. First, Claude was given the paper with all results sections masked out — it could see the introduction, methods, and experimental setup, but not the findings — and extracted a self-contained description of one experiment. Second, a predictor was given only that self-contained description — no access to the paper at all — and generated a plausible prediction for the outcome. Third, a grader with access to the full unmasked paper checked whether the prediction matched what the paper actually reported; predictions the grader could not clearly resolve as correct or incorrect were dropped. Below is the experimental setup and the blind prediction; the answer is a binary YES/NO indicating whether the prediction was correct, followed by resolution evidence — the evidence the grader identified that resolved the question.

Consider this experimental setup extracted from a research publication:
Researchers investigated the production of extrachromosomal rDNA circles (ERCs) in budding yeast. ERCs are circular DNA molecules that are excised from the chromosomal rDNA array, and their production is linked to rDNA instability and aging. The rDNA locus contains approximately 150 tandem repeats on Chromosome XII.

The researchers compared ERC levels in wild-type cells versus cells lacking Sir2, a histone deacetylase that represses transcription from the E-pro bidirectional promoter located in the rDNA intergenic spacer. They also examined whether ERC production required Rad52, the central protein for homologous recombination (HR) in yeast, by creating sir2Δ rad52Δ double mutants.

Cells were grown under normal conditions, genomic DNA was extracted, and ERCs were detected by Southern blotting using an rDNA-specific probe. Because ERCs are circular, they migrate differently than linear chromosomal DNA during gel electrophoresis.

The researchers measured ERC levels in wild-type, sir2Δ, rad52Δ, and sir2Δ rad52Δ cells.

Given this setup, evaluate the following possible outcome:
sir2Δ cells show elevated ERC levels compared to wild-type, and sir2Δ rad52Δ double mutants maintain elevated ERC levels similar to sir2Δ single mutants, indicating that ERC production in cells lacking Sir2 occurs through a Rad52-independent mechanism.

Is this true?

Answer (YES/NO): NO